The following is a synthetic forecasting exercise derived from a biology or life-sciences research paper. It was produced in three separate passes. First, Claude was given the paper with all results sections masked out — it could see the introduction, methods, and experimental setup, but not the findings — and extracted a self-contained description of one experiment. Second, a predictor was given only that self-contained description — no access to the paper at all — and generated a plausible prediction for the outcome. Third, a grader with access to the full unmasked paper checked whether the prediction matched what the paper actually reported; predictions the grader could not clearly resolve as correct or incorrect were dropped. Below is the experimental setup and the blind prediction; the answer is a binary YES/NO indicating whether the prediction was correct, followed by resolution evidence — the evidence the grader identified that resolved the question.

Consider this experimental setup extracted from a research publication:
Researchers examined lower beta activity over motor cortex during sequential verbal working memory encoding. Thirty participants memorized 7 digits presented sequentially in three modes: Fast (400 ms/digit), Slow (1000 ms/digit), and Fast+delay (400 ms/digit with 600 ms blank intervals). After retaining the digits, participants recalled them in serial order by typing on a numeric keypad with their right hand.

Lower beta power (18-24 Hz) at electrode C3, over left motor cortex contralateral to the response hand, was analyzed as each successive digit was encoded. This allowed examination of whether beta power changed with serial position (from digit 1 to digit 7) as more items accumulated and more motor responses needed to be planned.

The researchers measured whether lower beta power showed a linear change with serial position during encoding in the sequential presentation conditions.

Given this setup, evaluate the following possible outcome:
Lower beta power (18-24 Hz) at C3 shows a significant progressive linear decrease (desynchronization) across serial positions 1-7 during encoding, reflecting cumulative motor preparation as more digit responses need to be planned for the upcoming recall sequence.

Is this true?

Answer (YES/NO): YES